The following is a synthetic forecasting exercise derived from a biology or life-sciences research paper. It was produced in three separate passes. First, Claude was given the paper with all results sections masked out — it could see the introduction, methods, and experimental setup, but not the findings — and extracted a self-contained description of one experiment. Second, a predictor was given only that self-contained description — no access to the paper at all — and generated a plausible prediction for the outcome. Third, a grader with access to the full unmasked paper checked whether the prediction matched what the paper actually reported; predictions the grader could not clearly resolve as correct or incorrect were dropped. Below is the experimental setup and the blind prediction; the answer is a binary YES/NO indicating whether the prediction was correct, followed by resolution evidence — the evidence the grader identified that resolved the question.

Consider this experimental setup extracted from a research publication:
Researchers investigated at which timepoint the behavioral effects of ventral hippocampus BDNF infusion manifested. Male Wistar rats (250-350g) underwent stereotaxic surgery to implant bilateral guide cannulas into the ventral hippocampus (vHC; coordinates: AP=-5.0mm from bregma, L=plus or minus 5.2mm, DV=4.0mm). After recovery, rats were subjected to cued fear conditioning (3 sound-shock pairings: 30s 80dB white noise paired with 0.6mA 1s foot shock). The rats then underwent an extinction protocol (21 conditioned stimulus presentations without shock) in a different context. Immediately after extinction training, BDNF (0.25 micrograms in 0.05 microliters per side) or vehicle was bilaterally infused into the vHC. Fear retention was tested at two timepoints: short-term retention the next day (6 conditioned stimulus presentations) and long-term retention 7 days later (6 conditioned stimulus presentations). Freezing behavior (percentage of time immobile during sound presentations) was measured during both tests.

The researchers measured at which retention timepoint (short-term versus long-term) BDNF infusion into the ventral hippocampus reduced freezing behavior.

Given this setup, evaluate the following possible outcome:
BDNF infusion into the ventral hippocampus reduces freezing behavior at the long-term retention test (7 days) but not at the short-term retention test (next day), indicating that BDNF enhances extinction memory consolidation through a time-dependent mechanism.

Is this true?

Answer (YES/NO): YES